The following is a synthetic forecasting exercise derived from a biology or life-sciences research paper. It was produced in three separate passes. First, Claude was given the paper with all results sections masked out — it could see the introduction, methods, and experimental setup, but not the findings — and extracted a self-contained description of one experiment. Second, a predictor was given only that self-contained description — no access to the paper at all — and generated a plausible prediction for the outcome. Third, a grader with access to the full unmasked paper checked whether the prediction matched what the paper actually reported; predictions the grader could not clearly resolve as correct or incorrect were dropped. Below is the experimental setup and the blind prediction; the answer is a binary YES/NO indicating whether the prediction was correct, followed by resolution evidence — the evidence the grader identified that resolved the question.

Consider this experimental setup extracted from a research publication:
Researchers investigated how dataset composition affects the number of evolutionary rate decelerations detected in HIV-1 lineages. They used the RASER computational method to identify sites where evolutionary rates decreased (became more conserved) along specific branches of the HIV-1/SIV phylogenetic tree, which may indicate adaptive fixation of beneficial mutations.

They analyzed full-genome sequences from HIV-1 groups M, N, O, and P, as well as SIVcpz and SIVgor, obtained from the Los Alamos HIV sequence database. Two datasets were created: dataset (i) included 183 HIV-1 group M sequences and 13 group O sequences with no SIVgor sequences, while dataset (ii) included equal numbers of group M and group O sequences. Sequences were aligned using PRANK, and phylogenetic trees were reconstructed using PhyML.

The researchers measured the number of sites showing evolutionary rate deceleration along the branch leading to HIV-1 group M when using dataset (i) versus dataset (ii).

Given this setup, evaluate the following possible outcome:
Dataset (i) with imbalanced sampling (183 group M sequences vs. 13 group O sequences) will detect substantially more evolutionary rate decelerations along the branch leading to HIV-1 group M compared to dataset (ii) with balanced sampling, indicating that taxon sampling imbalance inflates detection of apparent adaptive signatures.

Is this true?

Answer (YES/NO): YES